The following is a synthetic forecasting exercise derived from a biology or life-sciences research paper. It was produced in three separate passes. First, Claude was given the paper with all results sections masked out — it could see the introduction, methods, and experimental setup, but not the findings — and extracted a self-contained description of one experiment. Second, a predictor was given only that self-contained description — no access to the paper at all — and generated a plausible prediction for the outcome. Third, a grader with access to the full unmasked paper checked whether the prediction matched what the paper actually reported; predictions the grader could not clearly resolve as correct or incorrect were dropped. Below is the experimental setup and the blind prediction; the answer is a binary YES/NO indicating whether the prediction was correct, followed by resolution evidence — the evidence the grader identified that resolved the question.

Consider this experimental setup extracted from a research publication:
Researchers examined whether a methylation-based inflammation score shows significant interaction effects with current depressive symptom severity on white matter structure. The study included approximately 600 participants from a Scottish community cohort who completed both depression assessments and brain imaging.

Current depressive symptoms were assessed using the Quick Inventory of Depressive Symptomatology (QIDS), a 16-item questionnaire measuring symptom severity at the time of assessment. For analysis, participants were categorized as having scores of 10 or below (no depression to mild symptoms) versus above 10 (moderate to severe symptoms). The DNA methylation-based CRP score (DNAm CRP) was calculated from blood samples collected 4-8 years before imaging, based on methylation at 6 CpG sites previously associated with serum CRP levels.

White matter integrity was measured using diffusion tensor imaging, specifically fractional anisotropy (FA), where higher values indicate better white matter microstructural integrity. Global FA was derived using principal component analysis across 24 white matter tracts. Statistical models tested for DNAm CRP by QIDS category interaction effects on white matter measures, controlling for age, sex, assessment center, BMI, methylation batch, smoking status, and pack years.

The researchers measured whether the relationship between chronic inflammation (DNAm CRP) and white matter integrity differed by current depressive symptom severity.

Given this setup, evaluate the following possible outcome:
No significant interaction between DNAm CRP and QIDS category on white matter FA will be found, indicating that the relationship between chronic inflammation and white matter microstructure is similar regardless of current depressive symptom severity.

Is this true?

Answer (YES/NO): YES